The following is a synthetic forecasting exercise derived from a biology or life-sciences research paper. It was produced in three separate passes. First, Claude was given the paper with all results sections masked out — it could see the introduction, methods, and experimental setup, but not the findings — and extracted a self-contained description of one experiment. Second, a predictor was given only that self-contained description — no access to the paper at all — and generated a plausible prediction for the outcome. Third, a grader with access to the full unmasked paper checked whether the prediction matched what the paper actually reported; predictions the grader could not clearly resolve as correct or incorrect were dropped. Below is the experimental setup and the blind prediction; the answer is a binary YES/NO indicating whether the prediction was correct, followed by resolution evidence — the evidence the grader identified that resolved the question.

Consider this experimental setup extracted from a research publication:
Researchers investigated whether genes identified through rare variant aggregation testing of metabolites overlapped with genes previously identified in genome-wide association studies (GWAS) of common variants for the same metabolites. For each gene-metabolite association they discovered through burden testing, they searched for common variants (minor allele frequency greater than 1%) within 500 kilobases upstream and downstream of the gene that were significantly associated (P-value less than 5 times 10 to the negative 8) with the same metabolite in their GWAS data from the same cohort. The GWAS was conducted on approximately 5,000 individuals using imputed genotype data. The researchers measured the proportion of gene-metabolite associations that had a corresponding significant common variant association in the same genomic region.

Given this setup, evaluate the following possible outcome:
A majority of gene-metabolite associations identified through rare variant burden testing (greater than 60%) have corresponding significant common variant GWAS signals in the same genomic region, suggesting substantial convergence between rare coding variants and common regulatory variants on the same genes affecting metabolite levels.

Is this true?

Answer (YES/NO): YES